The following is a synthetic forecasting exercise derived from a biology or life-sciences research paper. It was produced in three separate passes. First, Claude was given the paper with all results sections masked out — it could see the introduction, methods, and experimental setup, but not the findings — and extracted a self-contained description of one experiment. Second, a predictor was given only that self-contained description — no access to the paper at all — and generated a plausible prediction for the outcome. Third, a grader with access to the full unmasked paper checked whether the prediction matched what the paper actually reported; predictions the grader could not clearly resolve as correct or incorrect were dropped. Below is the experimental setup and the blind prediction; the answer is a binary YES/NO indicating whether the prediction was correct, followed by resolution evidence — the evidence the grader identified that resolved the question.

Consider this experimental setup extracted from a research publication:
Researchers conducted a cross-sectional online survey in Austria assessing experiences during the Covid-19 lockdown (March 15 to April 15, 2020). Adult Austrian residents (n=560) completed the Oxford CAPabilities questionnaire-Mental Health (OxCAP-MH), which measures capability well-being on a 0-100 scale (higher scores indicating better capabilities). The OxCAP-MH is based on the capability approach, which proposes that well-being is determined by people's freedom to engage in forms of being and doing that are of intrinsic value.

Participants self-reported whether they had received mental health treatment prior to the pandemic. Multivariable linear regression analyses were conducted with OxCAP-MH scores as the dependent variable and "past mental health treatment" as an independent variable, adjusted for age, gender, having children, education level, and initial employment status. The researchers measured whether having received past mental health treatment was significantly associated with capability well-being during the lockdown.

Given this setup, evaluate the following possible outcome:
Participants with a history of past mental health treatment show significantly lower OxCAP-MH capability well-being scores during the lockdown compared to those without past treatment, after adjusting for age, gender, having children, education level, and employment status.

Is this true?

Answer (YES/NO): YES